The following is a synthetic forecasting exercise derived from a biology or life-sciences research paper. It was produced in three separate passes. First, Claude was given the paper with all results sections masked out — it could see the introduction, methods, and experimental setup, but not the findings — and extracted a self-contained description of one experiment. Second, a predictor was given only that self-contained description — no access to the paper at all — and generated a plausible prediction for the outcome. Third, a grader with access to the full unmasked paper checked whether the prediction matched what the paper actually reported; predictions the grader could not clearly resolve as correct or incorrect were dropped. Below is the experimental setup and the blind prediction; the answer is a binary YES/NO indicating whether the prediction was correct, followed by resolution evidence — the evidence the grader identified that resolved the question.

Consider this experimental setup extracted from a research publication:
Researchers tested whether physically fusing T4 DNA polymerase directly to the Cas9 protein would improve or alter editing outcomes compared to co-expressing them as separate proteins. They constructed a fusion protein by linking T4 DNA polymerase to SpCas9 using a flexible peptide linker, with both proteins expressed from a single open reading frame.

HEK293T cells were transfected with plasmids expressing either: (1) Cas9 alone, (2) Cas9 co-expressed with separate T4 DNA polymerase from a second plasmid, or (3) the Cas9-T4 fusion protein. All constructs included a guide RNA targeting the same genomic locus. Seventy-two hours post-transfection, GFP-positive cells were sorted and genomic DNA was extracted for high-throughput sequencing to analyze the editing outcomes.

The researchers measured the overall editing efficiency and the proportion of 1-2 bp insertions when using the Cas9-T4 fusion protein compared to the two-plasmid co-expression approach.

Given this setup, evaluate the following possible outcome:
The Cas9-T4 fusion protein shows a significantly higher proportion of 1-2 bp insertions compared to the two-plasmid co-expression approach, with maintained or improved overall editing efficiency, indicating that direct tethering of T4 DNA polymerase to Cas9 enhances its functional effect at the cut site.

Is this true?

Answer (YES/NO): NO